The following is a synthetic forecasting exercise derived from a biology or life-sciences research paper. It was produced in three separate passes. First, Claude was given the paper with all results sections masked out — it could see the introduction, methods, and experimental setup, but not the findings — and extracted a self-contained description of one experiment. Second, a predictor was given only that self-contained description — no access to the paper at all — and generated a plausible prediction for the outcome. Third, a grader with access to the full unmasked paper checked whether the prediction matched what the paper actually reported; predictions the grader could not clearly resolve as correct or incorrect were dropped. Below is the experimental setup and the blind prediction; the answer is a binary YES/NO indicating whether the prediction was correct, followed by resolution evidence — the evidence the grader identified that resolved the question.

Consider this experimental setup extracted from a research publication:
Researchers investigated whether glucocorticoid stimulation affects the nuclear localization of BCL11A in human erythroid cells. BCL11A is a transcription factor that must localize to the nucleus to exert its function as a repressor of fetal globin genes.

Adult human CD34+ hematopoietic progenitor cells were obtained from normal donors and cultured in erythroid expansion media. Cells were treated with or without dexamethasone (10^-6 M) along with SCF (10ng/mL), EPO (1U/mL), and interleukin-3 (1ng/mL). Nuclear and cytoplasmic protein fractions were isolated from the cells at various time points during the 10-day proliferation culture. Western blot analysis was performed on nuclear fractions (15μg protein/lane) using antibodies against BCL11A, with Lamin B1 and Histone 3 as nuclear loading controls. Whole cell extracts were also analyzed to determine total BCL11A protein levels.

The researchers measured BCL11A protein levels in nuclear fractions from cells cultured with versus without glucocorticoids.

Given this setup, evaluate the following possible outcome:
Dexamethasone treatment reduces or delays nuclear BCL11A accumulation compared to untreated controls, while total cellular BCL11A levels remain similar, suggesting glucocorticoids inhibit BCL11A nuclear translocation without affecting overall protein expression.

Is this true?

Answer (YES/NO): NO